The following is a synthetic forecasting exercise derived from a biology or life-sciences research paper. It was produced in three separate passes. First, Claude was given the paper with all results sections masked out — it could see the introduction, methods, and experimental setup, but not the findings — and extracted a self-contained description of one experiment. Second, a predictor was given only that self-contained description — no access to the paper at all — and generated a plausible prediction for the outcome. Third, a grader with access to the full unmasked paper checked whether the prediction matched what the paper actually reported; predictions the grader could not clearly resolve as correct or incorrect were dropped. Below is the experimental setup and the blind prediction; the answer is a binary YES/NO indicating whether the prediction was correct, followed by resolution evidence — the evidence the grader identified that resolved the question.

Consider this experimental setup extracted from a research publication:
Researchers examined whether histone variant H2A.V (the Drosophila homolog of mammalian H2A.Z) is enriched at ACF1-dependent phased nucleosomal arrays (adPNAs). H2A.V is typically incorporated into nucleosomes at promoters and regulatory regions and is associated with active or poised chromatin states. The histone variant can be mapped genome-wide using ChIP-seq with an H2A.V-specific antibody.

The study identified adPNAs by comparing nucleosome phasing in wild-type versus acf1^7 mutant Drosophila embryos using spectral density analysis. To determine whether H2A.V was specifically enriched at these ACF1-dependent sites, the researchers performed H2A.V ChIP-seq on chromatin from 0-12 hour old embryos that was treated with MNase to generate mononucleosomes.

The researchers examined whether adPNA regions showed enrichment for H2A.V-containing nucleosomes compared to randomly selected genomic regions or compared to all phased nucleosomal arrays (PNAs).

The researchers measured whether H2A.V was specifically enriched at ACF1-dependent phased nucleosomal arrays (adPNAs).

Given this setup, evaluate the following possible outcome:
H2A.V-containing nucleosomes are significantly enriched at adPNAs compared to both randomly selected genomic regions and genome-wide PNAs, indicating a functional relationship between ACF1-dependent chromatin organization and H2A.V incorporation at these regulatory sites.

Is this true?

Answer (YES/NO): NO